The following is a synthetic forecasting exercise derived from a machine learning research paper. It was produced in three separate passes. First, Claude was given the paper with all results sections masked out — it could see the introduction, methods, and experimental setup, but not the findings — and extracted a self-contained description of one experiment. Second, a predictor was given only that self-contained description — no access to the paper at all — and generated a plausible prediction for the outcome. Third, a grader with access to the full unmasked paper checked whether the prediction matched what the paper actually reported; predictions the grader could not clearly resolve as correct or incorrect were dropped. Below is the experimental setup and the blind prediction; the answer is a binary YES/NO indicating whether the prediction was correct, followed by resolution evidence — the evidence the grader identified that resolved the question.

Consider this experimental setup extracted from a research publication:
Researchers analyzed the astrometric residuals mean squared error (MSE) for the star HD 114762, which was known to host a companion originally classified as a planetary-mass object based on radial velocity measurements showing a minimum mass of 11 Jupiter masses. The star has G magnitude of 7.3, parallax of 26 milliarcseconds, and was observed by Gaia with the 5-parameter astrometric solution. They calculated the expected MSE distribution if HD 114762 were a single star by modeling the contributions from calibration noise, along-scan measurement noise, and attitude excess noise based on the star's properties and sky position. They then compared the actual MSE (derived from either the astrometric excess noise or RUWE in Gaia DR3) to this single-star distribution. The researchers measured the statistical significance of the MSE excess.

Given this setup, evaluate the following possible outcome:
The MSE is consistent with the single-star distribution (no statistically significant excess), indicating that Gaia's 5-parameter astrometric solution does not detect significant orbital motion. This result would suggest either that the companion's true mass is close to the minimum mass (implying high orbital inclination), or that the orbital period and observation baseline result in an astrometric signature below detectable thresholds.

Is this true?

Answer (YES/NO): NO